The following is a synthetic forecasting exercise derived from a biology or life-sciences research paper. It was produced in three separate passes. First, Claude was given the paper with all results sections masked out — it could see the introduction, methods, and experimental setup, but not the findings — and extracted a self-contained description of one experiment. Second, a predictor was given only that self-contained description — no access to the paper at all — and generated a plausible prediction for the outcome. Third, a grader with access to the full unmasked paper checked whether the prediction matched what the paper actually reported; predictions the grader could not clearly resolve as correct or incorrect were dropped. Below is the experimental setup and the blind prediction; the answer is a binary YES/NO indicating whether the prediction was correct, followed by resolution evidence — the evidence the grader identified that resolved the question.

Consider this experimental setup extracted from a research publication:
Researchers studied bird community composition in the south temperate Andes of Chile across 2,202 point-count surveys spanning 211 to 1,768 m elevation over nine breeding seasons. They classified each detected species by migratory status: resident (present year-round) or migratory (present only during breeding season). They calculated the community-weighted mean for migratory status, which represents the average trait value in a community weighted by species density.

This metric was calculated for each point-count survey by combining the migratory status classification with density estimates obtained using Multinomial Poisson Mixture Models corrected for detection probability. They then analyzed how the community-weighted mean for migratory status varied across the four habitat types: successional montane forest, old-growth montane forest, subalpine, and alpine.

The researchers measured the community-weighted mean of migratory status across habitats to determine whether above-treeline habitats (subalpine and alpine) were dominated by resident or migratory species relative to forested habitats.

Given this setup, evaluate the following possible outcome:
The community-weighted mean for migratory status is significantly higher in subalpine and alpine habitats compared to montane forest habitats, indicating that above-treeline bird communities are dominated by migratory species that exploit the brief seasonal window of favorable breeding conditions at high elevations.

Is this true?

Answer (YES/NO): NO